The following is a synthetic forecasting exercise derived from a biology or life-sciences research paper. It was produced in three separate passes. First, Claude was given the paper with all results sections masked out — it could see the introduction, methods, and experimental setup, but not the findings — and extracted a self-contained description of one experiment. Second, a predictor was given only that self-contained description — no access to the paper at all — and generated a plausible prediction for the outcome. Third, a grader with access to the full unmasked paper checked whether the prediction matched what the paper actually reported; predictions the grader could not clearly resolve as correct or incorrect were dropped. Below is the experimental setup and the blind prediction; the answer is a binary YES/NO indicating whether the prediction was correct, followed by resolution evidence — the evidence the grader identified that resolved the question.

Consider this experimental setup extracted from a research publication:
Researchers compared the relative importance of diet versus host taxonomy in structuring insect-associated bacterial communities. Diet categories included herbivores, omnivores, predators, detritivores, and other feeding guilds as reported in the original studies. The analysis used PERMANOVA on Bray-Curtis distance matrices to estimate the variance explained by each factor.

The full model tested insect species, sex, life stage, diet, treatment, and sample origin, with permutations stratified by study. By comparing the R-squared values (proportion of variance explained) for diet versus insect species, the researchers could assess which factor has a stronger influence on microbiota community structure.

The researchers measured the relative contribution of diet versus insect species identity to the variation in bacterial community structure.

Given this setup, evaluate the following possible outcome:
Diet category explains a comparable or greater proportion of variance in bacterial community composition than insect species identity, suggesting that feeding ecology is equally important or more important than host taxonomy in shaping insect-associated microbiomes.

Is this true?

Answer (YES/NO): NO